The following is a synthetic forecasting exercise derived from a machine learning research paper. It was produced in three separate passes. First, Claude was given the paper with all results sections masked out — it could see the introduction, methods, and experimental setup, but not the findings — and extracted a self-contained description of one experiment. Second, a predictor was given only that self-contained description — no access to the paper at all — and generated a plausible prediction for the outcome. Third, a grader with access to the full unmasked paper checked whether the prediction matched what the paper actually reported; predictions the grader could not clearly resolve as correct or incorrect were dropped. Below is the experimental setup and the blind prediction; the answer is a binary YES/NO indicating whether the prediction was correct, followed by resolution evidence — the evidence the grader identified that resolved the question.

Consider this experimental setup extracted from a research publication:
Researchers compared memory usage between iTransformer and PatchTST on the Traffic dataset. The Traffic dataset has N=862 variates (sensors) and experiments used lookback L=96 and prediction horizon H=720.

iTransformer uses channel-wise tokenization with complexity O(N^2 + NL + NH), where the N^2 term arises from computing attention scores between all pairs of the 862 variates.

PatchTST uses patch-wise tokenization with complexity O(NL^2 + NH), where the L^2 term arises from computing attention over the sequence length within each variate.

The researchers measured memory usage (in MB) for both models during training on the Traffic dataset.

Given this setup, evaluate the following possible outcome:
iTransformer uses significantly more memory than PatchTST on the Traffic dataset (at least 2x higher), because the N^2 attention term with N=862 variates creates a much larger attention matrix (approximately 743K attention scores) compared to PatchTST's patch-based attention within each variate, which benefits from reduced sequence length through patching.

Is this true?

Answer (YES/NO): NO